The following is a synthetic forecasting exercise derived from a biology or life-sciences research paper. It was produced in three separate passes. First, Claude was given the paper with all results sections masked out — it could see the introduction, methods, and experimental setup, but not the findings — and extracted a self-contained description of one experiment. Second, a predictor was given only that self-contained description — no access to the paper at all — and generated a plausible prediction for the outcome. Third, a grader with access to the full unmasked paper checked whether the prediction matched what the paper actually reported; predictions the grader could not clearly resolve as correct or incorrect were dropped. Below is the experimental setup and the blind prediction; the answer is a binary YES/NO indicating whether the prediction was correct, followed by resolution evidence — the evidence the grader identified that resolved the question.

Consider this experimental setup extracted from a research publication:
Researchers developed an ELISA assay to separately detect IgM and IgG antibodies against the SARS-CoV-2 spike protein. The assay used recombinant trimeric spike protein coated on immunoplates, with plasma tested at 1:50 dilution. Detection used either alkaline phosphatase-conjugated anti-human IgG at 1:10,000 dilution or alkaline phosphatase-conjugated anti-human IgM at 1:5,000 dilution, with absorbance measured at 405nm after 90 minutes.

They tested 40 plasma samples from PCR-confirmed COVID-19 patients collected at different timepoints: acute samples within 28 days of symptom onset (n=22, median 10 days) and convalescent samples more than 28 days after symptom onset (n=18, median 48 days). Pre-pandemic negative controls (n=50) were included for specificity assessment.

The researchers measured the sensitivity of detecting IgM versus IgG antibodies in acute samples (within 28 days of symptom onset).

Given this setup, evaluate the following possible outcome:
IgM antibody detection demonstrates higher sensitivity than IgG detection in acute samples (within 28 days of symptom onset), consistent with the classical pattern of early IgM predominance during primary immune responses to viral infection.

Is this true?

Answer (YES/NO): NO